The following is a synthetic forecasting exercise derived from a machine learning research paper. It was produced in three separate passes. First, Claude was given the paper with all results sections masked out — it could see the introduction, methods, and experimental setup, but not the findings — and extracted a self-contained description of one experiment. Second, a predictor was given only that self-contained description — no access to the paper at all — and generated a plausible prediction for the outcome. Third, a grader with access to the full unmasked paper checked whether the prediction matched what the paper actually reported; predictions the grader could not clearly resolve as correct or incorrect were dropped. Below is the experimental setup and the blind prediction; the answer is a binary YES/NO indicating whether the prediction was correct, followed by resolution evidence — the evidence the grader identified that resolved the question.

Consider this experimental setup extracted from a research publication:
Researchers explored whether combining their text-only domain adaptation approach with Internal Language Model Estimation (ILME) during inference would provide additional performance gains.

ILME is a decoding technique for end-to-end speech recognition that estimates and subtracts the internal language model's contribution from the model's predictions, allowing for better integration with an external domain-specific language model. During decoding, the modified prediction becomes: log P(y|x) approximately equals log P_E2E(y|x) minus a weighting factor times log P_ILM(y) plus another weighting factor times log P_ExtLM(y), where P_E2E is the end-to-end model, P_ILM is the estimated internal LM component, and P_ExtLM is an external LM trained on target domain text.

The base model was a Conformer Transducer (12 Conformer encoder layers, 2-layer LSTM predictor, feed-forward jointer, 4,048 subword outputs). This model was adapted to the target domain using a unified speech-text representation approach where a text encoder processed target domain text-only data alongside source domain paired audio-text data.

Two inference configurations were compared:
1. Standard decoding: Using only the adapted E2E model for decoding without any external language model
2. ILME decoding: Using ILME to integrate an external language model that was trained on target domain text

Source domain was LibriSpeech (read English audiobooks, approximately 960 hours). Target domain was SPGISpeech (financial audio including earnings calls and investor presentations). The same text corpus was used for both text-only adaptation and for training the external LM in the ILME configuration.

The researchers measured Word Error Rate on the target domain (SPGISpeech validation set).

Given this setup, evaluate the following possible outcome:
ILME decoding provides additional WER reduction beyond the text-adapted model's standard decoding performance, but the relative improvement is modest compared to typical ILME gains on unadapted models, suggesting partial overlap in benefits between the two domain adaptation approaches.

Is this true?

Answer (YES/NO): YES